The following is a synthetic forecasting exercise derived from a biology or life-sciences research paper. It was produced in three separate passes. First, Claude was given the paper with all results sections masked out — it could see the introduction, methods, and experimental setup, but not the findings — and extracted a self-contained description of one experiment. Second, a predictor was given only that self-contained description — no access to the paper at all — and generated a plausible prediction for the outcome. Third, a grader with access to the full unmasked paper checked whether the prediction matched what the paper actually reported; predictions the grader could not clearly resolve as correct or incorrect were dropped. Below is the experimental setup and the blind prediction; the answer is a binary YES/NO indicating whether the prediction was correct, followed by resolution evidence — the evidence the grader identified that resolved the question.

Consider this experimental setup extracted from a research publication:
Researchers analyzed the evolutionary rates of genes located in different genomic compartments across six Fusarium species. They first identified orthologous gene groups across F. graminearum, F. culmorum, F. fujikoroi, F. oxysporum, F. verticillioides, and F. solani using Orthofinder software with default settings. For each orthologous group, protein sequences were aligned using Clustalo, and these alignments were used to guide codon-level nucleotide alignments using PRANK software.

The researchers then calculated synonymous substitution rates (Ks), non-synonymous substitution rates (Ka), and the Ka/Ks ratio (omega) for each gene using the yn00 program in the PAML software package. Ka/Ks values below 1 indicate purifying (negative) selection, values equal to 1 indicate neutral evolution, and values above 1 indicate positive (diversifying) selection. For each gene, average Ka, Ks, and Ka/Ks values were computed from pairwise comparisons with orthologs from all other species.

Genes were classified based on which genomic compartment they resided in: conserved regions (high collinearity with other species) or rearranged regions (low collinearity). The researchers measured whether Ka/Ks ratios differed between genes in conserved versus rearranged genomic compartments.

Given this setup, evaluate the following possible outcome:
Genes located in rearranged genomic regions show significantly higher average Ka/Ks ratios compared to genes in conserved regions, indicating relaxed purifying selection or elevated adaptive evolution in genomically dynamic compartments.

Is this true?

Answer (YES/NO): YES